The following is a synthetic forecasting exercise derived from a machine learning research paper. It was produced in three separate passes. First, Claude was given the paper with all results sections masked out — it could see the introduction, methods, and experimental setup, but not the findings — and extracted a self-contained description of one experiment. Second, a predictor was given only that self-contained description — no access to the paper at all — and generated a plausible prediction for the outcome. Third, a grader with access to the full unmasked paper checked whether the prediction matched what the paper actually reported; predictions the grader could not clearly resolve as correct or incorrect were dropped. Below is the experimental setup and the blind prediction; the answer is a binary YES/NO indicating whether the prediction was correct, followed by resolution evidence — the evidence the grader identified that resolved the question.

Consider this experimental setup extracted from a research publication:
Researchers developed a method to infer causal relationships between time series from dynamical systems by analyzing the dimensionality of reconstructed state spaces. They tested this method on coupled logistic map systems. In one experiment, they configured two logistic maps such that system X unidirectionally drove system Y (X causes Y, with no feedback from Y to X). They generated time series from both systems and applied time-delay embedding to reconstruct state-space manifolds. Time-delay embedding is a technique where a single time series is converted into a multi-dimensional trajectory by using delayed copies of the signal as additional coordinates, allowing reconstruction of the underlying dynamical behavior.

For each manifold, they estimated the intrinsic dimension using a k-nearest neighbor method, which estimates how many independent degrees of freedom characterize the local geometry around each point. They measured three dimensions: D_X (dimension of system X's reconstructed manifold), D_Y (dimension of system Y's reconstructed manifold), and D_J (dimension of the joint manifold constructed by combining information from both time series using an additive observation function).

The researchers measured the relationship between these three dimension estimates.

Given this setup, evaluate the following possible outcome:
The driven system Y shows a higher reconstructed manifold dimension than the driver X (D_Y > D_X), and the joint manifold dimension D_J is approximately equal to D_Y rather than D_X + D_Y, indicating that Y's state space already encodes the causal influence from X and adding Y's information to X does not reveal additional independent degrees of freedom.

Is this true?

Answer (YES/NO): YES